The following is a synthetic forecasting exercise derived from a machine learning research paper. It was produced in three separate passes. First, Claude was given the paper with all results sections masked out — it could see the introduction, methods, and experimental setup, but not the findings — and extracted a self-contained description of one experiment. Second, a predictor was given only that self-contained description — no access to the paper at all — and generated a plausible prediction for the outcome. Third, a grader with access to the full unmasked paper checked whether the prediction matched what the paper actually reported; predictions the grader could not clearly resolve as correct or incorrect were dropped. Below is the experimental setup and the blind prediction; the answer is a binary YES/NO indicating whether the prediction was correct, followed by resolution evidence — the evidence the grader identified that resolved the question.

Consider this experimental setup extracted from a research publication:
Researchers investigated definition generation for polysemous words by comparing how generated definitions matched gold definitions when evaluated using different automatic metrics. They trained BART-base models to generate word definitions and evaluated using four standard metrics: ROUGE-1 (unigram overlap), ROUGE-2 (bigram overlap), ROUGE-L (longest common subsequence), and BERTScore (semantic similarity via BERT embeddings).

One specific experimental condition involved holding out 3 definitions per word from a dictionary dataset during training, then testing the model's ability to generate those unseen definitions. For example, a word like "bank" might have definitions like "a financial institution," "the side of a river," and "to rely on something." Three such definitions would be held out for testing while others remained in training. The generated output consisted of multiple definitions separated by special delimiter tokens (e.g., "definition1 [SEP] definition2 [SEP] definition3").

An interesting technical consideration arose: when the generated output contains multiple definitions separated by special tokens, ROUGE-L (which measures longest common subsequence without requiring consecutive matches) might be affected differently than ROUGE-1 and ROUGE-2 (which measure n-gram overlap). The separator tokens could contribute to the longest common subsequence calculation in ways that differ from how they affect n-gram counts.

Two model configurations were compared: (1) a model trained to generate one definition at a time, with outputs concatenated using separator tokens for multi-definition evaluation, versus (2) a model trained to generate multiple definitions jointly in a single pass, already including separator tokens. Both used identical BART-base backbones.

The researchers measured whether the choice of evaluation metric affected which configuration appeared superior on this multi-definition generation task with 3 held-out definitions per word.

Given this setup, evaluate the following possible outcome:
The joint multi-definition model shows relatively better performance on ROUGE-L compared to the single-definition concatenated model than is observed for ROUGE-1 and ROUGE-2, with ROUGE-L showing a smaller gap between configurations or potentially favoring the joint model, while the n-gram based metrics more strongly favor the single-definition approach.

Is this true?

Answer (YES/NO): NO